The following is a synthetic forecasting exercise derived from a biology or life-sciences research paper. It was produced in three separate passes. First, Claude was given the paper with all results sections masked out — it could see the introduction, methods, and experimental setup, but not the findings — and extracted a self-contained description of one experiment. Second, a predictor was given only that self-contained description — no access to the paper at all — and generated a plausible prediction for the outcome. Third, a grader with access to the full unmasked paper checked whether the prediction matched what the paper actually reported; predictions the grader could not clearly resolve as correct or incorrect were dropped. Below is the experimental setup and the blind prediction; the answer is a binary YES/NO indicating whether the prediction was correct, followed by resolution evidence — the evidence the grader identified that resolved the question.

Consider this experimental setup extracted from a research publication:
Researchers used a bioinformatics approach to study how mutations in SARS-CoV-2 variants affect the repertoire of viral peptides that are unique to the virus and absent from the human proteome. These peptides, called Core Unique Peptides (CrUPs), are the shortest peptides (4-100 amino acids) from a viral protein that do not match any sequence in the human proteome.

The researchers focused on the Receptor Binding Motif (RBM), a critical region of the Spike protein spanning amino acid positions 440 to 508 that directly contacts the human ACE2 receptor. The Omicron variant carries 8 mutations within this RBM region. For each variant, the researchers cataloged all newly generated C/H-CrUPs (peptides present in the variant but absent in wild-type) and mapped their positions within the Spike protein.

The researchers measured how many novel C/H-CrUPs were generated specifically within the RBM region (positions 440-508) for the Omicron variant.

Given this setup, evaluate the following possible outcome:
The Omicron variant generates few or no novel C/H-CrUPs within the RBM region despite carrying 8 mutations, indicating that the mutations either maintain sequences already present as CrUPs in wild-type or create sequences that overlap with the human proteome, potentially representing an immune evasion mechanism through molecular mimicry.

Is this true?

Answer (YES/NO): NO